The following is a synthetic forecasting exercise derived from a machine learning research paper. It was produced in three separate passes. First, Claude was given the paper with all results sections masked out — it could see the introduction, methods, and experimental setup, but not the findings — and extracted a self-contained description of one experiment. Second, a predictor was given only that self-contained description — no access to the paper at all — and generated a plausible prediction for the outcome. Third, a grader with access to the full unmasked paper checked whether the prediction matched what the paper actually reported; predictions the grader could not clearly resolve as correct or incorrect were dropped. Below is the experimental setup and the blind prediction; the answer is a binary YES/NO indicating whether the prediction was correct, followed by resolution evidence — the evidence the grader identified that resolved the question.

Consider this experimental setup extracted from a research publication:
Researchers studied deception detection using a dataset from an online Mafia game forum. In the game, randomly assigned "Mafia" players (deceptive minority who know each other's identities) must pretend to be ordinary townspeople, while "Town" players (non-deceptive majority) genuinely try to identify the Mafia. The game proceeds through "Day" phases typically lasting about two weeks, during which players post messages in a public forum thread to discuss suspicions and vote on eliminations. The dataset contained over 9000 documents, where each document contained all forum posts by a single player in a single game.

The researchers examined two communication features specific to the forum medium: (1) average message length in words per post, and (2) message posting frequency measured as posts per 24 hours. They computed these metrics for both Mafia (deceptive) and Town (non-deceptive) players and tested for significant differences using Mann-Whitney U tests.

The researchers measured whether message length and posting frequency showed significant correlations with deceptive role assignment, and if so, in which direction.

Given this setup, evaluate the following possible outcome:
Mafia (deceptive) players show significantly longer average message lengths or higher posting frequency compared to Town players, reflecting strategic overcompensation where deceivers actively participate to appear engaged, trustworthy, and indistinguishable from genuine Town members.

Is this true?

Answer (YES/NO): YES